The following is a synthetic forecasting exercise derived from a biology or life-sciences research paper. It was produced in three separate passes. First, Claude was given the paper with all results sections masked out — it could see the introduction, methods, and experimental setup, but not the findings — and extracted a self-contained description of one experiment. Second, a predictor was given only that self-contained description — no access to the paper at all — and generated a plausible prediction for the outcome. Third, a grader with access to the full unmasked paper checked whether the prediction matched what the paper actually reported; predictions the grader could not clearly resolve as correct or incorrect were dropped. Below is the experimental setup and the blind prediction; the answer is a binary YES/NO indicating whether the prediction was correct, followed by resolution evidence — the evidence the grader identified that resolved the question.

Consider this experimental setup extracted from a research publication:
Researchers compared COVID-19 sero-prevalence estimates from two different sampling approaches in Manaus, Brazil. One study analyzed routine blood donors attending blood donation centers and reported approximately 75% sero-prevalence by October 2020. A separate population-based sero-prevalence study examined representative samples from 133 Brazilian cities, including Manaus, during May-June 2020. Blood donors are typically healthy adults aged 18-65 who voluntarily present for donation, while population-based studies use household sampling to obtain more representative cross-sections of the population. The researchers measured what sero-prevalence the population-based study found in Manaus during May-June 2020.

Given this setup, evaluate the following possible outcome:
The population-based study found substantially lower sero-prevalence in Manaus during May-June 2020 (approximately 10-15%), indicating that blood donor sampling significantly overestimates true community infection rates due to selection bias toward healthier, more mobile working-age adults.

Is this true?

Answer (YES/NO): NO